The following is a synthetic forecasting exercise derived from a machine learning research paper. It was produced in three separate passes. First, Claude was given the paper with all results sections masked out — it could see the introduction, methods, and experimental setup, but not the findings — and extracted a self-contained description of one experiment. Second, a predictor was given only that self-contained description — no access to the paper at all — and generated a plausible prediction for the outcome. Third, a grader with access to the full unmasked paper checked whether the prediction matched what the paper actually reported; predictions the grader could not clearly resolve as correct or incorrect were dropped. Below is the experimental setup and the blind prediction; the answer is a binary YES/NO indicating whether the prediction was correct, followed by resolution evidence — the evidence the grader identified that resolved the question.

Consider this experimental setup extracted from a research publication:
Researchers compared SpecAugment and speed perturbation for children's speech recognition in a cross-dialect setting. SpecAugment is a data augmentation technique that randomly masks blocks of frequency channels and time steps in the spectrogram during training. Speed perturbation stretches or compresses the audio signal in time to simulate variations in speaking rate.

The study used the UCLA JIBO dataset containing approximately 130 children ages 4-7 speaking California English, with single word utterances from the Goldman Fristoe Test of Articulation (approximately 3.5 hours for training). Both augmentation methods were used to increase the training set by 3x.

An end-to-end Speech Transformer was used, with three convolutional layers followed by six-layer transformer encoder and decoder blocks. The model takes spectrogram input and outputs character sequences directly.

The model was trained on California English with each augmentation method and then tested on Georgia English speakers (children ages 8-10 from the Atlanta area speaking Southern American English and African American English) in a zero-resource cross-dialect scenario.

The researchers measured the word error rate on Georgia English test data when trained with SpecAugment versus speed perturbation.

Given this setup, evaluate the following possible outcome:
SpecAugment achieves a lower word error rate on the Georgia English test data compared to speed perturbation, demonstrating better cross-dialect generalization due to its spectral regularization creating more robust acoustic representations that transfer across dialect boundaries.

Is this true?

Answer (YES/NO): YES